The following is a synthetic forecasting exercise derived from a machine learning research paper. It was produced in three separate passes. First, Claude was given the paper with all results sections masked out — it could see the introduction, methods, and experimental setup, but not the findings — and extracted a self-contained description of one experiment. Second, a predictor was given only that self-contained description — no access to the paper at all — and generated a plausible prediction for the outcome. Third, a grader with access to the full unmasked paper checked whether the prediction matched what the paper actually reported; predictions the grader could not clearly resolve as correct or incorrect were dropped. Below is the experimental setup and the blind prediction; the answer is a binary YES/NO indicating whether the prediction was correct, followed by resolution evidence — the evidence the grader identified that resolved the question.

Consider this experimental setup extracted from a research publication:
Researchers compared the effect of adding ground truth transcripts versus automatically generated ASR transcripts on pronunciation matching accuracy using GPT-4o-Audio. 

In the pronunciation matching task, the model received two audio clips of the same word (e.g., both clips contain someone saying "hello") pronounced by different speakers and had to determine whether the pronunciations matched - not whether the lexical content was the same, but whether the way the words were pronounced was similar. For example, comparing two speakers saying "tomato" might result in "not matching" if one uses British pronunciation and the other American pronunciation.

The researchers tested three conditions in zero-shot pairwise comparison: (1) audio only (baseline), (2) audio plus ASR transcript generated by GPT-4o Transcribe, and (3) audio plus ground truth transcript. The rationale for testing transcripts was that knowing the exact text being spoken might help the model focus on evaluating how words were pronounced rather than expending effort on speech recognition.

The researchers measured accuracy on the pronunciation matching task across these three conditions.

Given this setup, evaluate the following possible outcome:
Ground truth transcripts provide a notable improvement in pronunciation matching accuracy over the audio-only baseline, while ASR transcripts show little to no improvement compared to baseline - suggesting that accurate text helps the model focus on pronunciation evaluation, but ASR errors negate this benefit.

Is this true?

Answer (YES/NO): YES